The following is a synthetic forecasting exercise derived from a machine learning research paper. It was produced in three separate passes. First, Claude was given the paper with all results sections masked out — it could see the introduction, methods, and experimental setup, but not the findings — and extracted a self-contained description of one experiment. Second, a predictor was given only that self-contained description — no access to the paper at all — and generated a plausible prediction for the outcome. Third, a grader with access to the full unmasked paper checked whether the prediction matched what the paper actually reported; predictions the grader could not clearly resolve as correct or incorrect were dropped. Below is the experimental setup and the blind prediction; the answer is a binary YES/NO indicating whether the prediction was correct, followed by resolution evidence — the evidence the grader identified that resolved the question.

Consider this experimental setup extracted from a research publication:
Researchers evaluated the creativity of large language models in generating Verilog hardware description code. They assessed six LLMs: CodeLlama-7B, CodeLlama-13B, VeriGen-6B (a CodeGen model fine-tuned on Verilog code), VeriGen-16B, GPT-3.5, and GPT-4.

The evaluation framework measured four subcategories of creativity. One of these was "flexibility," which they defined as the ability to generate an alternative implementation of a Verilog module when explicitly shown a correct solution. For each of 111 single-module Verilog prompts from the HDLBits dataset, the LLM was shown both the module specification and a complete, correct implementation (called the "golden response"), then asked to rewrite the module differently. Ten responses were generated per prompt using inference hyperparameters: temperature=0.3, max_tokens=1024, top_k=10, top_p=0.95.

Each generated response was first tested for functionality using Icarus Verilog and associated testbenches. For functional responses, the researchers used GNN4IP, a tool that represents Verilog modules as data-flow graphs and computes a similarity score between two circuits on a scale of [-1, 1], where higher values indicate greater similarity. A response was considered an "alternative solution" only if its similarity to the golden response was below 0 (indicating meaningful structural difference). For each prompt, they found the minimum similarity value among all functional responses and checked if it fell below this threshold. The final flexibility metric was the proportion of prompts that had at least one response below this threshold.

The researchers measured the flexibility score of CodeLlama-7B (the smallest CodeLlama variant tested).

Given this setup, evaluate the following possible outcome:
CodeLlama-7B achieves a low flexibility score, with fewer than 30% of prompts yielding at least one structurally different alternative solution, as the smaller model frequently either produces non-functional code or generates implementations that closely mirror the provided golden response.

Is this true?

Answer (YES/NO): YES